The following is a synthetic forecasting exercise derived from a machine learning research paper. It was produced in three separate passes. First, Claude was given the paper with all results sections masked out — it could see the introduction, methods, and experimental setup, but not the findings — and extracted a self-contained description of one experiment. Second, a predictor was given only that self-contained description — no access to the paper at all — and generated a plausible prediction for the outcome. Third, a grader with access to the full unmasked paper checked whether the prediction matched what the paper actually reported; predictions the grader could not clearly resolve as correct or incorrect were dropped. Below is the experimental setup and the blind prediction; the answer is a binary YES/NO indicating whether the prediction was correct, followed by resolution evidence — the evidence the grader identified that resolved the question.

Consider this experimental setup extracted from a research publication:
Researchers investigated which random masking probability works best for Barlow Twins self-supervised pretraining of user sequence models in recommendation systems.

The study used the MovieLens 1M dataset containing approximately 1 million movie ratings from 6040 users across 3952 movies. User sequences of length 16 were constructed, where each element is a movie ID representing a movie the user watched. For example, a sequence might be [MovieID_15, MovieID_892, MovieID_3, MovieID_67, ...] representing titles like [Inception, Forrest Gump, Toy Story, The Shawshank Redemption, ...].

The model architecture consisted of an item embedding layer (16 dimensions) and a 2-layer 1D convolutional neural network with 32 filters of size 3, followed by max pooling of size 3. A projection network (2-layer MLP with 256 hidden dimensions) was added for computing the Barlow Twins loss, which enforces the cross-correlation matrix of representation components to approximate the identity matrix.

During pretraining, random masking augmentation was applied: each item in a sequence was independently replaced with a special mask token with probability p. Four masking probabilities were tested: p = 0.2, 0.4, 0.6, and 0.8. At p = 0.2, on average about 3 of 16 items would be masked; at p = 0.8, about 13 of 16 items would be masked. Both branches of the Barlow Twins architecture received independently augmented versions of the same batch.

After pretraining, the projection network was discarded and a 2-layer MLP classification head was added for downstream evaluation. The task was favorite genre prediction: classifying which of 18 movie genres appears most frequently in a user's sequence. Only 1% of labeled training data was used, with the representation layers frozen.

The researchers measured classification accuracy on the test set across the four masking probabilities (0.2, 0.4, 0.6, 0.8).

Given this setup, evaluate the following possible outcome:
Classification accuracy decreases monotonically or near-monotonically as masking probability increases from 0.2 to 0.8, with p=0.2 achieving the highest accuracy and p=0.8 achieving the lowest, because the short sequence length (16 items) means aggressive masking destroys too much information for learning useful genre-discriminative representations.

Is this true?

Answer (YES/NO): YES